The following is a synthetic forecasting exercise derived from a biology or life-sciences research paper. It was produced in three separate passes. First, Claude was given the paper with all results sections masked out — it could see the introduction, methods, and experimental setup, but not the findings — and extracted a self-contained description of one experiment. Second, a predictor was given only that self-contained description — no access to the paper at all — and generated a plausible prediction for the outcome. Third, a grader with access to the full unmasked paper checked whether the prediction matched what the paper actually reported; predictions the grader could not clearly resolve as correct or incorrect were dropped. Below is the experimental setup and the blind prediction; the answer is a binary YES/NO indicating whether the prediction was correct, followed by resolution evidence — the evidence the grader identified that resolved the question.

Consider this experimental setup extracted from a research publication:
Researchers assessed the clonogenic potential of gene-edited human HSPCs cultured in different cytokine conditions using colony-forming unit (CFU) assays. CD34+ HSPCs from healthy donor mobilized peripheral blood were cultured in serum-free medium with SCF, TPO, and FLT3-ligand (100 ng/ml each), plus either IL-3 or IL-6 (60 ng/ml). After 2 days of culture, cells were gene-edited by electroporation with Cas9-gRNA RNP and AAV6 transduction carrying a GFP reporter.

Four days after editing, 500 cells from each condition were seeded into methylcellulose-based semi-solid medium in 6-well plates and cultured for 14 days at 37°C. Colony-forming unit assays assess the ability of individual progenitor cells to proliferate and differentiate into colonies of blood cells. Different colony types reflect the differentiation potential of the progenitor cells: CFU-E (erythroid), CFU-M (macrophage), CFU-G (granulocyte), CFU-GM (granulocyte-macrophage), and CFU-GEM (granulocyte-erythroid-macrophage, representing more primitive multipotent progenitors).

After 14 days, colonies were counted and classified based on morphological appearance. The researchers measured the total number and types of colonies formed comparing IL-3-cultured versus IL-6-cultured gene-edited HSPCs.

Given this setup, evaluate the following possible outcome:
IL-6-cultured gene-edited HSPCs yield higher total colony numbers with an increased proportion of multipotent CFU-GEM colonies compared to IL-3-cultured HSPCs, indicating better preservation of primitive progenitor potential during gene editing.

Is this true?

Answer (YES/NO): NO